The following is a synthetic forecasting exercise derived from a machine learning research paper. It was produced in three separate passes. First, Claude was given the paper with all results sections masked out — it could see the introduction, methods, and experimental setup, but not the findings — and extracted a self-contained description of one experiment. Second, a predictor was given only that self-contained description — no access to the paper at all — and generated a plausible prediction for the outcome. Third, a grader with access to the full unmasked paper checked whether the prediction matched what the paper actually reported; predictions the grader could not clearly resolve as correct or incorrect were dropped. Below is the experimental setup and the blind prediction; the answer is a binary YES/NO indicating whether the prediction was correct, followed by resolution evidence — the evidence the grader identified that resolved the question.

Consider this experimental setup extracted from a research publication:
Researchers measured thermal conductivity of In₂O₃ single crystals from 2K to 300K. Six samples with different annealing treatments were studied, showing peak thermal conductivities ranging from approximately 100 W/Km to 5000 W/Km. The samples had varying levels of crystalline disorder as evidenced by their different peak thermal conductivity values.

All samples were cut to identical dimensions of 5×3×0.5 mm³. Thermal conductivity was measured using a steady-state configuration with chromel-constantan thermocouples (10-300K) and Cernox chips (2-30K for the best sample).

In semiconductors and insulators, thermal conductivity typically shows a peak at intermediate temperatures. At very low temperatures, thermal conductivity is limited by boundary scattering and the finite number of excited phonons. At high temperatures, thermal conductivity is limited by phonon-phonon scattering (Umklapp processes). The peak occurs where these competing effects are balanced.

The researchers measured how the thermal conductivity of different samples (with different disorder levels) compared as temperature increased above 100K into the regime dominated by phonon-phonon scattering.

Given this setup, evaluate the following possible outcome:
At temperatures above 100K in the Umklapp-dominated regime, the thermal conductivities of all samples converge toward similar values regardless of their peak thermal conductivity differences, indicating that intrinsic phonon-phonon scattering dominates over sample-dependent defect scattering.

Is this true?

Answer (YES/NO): YES